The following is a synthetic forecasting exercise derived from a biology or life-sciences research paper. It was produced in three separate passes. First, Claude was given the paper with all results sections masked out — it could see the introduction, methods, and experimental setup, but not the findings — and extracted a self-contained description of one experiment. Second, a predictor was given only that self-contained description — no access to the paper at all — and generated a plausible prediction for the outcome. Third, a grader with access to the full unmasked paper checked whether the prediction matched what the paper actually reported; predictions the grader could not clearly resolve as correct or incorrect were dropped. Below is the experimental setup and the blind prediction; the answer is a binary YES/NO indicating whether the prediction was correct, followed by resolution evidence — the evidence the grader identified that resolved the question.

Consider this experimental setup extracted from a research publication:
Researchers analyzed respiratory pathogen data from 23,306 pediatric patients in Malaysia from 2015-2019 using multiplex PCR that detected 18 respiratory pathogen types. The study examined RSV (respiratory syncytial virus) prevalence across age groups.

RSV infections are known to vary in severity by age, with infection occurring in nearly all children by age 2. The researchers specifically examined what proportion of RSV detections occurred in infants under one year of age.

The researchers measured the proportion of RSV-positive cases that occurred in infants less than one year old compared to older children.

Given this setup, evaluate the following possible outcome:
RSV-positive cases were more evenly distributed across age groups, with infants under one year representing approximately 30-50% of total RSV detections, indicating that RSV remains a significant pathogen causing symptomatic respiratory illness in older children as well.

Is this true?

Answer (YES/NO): YES